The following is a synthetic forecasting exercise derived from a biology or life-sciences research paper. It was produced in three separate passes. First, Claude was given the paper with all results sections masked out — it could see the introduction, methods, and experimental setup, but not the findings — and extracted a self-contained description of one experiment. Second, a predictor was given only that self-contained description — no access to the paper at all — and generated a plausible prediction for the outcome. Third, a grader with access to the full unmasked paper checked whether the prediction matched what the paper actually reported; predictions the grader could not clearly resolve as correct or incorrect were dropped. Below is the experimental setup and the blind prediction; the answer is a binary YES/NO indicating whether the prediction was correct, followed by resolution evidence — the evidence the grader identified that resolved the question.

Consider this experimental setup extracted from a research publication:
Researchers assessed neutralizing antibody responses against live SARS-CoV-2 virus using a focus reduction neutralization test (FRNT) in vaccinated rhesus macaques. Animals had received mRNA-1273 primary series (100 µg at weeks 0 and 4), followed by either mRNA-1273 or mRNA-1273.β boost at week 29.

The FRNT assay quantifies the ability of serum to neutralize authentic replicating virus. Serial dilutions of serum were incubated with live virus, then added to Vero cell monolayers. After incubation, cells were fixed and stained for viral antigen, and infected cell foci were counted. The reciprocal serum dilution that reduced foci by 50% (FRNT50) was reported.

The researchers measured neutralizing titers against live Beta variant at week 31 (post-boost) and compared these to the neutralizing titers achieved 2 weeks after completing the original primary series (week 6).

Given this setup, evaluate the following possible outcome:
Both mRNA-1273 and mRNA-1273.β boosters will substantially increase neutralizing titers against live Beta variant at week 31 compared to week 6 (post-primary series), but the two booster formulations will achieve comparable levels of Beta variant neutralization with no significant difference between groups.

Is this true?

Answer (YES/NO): NO